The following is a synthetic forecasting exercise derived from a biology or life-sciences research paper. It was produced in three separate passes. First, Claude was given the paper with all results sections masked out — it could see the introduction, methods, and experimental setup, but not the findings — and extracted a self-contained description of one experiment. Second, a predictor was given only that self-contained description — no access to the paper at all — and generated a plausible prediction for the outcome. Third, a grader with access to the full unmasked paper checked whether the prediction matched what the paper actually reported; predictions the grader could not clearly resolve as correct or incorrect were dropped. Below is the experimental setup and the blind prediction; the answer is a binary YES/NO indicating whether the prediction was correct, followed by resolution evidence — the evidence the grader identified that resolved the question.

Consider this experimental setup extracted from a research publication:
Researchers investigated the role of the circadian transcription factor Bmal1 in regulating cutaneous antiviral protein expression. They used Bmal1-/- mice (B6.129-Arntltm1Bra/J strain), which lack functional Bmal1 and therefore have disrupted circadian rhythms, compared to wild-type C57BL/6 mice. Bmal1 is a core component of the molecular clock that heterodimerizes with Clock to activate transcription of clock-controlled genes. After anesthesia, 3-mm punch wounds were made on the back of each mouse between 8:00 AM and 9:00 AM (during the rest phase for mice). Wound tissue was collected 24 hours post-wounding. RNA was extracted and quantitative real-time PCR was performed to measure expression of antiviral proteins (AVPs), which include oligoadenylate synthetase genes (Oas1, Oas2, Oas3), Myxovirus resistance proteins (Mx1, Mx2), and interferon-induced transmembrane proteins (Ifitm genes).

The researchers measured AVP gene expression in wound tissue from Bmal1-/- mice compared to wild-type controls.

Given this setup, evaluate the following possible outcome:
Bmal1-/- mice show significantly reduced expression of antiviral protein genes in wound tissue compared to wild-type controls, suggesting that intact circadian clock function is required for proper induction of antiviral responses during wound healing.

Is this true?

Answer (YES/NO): YES